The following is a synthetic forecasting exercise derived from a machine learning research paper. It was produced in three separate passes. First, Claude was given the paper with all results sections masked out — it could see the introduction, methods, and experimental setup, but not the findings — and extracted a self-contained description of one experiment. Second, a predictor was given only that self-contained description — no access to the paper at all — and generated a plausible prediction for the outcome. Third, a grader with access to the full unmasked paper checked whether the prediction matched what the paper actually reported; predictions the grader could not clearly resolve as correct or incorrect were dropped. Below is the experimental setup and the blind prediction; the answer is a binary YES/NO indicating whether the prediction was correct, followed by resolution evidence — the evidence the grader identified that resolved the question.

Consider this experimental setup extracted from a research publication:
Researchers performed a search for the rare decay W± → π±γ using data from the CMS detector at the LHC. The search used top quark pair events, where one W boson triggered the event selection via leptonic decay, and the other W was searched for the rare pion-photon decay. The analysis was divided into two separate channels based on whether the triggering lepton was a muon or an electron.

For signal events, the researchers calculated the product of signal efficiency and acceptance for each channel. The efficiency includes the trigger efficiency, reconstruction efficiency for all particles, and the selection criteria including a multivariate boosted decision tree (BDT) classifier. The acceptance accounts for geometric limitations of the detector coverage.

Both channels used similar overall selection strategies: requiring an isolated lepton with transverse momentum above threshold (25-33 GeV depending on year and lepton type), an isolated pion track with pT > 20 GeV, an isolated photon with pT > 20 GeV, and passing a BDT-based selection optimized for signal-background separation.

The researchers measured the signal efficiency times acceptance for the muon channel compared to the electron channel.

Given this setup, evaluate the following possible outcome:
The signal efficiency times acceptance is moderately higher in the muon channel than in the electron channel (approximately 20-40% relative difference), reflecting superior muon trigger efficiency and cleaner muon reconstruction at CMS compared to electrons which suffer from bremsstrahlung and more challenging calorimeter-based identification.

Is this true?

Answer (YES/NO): NO